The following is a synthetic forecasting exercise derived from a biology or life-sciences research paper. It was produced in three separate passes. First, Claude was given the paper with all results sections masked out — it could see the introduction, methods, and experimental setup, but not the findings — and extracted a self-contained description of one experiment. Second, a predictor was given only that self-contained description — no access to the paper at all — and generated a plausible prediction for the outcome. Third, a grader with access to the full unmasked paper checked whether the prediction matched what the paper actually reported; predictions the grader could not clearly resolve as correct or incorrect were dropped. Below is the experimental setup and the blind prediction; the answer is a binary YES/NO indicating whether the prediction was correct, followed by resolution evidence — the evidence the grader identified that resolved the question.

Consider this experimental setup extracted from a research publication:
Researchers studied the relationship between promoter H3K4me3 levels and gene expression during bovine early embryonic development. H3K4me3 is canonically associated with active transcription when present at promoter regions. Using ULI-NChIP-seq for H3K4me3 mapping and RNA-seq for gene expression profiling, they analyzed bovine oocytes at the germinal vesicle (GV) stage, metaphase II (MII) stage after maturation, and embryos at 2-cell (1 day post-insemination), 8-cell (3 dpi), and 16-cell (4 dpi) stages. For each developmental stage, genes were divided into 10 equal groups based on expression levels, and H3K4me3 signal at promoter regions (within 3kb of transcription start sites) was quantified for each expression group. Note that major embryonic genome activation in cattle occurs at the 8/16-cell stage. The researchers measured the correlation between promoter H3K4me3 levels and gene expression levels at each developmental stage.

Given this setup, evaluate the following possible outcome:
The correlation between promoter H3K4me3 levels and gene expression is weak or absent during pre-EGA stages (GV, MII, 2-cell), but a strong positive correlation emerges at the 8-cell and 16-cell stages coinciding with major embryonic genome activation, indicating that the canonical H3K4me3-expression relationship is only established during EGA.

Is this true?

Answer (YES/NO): NO